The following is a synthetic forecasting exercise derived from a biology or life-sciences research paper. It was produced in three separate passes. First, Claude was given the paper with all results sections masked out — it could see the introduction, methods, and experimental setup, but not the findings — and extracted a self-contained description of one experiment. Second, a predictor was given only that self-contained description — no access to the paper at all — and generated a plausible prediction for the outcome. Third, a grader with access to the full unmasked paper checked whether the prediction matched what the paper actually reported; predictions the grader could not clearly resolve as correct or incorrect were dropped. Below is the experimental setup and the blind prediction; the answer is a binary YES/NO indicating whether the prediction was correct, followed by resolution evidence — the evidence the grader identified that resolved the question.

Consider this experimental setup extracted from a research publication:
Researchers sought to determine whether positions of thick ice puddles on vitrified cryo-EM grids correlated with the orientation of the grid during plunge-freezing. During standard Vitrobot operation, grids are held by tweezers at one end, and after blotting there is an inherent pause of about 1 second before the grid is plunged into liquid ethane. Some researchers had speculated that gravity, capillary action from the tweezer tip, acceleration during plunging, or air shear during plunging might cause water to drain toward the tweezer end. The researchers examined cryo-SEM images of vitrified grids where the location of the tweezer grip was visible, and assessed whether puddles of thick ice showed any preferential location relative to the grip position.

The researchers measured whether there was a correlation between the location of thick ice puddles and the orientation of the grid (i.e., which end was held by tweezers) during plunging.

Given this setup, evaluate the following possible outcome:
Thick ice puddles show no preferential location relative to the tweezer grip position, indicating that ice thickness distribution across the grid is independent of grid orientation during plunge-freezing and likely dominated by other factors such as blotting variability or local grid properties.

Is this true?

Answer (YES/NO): YES